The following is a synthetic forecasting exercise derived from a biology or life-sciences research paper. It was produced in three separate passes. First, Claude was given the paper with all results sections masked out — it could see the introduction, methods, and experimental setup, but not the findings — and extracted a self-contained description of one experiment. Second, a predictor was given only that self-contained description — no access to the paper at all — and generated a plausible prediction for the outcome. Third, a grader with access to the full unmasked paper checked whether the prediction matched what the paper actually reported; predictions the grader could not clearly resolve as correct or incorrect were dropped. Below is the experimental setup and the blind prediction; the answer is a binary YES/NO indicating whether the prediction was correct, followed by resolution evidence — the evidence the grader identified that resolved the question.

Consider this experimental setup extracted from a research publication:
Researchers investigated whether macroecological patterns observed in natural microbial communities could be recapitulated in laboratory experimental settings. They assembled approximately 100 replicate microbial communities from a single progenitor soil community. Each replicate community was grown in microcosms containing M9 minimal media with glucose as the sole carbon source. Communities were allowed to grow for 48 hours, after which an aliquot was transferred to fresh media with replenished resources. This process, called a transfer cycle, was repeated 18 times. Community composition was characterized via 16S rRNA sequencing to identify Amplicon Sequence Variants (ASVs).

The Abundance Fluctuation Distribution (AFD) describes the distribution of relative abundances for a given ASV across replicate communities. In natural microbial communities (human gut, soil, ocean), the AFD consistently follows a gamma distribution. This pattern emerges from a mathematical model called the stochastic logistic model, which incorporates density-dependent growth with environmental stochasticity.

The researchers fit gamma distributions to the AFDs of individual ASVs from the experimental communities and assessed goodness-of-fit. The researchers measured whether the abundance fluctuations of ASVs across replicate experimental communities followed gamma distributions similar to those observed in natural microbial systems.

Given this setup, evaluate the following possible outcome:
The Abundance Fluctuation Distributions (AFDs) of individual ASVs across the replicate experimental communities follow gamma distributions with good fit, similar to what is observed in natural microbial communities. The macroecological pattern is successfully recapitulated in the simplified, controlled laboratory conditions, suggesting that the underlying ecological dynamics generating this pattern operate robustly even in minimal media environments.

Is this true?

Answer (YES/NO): YES